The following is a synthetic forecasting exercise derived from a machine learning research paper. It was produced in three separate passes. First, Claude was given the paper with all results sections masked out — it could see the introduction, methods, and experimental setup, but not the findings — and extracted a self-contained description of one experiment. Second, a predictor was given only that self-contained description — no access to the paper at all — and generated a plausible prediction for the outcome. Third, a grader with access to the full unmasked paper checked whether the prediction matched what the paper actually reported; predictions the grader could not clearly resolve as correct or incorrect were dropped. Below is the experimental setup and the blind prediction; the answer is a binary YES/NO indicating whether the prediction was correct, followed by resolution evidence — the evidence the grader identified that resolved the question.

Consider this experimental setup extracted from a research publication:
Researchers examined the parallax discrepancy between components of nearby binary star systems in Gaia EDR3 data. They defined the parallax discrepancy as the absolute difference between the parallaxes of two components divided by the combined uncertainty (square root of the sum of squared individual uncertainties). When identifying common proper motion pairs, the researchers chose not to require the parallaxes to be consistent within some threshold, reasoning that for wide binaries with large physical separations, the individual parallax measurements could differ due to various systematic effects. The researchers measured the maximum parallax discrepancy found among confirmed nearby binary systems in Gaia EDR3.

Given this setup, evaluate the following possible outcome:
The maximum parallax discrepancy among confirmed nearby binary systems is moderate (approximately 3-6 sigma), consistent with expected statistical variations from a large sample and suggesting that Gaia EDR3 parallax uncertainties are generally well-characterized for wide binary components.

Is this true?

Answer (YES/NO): NO